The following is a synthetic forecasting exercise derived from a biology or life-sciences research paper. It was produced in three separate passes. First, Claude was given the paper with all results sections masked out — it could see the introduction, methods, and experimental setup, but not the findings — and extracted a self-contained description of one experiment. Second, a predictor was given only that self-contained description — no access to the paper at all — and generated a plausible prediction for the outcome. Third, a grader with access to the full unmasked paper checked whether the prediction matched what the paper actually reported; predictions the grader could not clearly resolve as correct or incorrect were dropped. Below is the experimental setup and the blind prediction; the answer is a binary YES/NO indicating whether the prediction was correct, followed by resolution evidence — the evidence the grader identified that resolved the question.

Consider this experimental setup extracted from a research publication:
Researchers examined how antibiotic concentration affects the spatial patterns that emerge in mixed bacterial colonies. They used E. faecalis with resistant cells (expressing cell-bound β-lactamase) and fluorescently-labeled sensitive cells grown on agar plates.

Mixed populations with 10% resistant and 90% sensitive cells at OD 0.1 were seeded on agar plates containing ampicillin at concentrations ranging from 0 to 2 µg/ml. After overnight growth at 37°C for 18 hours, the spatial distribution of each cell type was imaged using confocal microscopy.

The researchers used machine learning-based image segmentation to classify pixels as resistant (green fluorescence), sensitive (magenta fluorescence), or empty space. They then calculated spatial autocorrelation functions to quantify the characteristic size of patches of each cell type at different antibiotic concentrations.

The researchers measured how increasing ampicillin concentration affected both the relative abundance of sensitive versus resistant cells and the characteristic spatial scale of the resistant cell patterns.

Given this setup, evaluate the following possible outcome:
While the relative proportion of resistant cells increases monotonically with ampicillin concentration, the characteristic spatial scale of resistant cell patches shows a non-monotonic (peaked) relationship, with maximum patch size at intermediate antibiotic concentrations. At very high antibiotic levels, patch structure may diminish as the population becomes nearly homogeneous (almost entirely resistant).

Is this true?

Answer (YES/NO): NO